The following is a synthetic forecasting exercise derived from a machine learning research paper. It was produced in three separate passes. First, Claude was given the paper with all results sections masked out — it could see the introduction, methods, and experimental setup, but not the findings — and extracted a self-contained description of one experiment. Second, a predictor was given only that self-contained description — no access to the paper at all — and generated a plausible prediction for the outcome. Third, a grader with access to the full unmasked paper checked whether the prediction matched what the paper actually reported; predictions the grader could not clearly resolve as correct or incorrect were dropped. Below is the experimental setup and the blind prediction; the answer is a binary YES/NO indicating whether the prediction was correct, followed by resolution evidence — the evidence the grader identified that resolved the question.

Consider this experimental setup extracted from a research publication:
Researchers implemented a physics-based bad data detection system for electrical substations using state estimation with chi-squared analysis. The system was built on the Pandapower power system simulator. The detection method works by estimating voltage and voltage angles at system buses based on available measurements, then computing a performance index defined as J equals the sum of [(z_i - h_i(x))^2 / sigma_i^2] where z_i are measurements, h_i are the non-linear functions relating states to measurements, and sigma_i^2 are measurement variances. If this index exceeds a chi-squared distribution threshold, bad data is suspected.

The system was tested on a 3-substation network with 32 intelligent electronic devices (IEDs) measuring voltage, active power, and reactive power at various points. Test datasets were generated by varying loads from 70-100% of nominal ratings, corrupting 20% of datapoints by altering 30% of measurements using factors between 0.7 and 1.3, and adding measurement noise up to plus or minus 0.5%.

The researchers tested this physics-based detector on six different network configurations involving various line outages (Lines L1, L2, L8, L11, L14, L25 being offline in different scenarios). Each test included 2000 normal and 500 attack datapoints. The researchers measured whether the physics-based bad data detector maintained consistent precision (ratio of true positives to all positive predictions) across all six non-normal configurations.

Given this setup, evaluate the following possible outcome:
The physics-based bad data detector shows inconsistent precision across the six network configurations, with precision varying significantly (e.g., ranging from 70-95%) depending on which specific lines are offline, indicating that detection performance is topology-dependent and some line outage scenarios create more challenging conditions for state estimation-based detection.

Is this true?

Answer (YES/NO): NO